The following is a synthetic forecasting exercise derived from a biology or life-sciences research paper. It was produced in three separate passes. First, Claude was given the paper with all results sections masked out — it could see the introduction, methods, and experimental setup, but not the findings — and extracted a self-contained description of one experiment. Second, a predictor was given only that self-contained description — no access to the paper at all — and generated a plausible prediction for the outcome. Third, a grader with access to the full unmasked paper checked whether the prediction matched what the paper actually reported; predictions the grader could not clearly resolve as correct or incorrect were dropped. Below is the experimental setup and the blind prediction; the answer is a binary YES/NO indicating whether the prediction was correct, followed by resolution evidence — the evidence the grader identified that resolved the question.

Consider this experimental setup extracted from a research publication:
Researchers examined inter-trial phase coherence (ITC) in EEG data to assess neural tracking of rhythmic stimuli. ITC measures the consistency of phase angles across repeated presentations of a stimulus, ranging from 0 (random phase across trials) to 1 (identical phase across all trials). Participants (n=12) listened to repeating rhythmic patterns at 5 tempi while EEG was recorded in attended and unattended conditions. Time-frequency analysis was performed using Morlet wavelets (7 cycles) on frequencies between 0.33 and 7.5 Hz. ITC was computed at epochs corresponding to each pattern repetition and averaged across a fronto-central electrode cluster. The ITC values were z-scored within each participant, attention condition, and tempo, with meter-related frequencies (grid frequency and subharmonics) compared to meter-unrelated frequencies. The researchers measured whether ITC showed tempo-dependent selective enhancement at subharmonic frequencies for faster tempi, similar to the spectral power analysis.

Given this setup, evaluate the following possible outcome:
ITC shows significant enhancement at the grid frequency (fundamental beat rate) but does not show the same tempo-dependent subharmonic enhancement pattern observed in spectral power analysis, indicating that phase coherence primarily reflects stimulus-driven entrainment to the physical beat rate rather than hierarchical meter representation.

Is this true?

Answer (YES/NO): NO